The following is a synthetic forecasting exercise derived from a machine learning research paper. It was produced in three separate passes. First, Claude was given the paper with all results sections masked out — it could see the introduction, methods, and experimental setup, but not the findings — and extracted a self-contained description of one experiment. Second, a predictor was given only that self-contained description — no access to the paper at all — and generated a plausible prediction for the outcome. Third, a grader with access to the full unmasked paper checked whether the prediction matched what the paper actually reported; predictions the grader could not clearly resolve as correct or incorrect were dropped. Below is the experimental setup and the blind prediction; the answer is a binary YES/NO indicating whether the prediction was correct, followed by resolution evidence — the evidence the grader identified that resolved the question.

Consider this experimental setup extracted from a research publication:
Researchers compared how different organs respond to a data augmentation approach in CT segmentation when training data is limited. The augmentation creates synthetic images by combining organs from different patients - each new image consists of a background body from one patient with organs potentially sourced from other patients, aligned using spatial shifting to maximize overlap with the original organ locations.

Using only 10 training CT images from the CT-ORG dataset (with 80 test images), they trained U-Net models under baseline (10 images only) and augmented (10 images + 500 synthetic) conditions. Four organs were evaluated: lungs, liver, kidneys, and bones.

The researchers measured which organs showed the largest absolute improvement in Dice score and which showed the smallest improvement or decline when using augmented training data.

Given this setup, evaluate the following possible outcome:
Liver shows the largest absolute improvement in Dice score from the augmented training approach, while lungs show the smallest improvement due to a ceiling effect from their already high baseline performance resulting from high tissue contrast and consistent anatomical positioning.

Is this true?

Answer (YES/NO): NO